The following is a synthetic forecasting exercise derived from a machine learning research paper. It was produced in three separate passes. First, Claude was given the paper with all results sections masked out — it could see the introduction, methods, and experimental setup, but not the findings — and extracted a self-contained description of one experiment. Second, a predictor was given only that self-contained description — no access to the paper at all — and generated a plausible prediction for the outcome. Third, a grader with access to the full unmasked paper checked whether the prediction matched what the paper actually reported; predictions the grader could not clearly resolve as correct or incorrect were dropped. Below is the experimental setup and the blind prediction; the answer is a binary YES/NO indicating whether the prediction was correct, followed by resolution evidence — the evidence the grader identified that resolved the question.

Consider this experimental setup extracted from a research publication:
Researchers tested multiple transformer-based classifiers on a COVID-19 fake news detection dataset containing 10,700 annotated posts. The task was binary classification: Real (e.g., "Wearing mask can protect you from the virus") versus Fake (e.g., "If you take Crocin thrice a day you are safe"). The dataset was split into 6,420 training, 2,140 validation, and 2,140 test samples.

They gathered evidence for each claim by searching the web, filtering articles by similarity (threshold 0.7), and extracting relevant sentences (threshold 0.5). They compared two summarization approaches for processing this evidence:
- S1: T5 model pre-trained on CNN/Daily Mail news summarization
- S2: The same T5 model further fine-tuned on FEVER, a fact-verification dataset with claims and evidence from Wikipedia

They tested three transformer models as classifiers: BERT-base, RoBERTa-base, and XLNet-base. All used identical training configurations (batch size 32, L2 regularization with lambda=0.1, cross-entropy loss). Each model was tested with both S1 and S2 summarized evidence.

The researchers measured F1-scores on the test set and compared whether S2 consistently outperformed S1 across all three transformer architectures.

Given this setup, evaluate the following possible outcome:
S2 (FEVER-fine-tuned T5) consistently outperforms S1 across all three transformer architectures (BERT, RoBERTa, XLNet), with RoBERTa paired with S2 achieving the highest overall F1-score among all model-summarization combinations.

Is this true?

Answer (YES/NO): NO